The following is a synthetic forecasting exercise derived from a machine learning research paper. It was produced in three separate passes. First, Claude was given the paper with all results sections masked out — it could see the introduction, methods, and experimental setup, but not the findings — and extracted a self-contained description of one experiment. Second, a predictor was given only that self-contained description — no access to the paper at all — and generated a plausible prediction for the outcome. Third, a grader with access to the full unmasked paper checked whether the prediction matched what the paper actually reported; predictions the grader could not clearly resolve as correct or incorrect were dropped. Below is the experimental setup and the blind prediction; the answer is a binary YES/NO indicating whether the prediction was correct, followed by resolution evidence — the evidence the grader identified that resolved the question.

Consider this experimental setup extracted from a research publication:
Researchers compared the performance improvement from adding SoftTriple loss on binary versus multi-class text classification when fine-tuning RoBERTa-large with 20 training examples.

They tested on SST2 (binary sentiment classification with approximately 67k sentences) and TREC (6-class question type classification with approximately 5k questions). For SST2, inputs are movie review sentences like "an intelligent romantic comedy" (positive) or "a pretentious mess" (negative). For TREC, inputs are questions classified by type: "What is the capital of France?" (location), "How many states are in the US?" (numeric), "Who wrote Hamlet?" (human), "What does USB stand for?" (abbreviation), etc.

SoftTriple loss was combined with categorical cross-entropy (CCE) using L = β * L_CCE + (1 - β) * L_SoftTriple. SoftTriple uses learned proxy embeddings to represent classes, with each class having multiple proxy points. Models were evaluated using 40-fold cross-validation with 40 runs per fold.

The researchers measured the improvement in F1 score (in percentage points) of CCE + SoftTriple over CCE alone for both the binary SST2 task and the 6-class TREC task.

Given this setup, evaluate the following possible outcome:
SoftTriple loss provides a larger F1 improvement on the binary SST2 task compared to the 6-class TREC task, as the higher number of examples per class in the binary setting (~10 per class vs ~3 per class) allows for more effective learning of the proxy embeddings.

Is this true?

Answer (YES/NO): YES